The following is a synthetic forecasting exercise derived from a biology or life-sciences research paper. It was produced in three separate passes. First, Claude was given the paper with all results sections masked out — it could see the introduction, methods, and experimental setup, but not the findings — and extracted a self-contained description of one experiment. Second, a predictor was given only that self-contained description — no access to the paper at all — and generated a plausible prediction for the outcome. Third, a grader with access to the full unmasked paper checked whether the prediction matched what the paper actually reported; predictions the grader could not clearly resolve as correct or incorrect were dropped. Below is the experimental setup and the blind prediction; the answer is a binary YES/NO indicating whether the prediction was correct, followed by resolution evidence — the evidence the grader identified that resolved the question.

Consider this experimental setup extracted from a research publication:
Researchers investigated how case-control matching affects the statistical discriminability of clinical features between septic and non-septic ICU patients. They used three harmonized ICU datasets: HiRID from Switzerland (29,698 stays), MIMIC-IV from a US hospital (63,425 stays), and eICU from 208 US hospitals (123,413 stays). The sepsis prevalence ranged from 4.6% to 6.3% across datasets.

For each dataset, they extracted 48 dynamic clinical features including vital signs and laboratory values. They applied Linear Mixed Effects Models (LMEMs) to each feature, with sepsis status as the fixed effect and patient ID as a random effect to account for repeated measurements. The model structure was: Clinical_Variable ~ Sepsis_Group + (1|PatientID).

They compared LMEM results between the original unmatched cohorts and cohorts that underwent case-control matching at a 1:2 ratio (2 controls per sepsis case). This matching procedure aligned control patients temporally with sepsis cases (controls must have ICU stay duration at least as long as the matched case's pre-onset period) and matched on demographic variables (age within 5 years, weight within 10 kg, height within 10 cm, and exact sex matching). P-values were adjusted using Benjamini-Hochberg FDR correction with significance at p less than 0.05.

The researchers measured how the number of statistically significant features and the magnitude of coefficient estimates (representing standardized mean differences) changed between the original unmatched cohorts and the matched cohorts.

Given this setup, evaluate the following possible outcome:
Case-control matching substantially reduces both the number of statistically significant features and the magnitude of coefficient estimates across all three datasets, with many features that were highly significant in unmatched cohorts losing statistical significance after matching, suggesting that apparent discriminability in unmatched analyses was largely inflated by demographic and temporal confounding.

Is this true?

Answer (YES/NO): NO